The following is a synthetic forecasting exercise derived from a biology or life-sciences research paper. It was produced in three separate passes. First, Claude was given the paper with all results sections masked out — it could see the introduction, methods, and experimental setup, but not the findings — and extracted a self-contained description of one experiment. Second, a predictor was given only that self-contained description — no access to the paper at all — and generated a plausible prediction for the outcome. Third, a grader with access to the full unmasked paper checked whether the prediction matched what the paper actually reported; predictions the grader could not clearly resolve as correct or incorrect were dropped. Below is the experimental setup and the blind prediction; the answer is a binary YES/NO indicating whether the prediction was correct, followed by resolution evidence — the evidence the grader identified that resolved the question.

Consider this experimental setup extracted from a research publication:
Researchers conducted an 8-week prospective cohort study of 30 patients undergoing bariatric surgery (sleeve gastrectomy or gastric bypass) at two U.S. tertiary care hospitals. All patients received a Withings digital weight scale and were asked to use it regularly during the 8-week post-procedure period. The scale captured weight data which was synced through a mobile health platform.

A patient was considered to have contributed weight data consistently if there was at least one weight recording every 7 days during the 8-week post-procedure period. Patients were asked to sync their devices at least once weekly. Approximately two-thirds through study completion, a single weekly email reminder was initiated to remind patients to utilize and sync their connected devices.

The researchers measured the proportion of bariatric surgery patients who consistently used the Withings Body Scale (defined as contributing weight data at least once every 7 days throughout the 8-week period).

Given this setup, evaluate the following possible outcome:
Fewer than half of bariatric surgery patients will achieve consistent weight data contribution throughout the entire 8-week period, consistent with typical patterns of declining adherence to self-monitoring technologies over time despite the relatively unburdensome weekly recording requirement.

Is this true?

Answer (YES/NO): YES